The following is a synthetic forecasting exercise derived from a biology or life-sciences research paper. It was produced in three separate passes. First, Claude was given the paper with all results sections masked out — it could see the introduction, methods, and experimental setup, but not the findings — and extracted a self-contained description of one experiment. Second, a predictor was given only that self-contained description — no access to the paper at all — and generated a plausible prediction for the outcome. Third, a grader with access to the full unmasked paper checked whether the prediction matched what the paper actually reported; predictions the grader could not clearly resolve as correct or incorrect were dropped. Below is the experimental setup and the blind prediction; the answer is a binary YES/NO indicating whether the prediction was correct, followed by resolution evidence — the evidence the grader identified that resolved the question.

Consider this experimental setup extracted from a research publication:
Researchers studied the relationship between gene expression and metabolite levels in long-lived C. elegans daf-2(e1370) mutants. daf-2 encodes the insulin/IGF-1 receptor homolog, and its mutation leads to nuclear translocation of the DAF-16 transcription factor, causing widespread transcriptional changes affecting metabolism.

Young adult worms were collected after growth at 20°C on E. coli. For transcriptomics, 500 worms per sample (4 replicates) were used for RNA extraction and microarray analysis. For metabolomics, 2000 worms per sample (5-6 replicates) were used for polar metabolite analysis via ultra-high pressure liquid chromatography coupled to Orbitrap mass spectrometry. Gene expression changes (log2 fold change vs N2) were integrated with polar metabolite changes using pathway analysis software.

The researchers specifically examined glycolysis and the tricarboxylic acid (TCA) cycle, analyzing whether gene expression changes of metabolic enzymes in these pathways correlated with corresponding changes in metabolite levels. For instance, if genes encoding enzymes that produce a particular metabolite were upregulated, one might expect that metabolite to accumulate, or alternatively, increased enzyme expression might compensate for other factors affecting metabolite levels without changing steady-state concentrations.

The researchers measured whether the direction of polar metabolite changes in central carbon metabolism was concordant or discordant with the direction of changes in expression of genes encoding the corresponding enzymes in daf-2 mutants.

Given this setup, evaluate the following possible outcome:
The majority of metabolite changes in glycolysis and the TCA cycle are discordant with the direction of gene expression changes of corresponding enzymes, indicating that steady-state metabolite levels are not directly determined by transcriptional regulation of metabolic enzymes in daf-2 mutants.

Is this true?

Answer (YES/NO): YES